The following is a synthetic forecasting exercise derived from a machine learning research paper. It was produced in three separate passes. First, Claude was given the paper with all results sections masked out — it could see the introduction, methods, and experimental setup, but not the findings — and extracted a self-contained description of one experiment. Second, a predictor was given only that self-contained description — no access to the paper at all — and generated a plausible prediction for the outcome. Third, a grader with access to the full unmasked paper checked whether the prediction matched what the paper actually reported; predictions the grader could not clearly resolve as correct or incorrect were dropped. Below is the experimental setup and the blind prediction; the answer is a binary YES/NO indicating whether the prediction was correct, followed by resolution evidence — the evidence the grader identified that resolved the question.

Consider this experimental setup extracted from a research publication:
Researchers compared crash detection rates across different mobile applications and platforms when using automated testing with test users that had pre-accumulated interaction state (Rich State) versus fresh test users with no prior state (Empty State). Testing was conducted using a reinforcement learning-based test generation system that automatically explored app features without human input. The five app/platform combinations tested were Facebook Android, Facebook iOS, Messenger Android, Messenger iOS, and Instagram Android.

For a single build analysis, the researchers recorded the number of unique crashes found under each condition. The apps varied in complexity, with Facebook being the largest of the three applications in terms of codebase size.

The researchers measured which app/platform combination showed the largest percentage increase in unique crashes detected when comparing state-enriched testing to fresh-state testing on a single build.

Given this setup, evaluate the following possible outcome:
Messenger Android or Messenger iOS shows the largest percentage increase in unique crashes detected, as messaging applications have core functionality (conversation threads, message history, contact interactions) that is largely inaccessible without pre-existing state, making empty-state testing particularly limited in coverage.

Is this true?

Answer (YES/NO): NO